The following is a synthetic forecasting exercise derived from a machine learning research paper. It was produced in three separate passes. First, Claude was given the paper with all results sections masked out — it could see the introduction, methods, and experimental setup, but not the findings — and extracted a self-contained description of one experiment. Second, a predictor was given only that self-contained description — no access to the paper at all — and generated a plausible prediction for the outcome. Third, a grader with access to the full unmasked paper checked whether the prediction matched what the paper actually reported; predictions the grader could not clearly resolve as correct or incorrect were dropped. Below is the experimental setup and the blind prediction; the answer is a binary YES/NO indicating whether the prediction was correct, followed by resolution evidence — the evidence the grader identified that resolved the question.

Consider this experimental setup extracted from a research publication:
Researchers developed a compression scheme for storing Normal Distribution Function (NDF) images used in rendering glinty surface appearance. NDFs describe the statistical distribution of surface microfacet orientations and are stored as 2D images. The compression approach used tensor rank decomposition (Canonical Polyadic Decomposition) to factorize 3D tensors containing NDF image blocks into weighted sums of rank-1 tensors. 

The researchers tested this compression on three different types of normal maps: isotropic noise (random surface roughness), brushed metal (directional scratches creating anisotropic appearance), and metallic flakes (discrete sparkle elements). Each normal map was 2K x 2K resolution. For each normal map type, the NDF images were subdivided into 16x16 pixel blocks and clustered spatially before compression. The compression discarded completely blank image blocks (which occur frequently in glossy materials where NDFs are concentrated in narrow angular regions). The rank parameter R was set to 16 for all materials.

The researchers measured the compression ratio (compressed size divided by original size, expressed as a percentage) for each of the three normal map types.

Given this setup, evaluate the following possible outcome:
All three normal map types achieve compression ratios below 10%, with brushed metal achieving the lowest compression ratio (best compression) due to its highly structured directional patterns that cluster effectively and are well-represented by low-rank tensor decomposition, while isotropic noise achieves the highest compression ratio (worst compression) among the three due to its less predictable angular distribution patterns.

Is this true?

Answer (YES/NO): NO